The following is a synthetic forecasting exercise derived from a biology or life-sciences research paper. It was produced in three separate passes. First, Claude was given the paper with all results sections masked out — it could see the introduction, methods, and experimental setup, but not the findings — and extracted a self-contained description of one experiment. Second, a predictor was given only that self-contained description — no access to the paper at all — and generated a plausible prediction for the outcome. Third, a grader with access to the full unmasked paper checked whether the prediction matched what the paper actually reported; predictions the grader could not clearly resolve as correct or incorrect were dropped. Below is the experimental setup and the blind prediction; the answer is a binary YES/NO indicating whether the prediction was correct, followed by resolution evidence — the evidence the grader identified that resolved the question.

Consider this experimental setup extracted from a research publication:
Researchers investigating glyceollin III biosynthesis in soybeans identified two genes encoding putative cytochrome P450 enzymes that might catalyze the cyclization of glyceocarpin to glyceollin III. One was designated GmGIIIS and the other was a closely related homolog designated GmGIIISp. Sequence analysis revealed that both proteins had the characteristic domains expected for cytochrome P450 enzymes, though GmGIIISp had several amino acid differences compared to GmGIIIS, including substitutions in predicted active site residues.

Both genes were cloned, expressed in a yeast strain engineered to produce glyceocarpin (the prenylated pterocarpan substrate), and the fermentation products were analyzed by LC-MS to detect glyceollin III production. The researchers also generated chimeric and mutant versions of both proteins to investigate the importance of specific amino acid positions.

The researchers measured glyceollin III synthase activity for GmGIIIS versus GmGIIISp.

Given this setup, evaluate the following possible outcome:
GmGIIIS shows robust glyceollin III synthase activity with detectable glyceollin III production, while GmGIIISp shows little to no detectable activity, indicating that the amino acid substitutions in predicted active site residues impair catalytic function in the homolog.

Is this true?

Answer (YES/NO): YES